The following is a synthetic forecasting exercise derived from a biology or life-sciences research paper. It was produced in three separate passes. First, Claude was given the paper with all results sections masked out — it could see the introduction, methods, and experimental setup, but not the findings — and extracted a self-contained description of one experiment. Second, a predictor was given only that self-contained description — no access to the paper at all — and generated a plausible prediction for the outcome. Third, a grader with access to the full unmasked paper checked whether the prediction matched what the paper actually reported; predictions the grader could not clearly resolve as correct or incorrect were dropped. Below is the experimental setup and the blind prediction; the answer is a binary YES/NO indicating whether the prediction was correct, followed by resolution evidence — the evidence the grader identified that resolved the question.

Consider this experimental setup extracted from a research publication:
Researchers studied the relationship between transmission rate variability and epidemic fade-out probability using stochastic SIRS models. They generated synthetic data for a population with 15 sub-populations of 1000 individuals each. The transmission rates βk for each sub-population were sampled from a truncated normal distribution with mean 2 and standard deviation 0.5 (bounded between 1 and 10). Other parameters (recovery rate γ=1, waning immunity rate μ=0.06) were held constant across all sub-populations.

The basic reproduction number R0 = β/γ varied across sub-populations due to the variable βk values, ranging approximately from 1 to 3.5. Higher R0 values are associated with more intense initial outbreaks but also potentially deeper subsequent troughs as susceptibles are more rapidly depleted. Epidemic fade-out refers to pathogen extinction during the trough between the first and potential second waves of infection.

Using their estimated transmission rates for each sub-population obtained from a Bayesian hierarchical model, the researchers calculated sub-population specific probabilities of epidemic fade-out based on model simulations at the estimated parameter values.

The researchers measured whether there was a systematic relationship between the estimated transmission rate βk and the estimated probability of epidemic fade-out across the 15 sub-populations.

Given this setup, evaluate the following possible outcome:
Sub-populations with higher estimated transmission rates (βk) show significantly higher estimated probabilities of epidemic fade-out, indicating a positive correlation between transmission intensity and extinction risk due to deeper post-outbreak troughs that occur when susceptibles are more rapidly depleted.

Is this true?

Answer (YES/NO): NO